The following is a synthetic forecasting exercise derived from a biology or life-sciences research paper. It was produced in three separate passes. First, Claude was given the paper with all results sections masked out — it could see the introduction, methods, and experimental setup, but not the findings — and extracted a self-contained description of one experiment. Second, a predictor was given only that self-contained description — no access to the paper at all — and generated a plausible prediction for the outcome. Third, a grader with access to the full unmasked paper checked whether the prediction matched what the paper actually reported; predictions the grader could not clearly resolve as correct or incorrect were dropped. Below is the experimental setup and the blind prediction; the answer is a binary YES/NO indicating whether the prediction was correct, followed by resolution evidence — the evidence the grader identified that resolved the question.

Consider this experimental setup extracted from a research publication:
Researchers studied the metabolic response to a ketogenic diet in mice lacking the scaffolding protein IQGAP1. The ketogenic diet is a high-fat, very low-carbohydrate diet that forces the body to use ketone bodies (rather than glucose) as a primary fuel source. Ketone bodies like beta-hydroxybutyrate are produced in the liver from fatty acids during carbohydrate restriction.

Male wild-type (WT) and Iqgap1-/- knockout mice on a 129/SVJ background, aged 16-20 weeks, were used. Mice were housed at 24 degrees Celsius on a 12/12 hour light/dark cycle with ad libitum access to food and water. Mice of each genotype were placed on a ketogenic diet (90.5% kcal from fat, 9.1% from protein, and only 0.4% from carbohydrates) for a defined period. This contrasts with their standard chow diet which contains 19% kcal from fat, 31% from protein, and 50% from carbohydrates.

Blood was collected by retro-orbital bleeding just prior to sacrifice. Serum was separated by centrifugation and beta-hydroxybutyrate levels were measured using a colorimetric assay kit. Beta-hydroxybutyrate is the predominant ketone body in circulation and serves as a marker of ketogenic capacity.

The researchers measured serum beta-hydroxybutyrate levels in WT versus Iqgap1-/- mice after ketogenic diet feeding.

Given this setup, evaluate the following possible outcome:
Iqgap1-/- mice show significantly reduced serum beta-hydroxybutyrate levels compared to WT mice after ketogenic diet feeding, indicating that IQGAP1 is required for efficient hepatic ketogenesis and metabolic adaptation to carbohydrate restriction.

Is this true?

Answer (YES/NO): YES